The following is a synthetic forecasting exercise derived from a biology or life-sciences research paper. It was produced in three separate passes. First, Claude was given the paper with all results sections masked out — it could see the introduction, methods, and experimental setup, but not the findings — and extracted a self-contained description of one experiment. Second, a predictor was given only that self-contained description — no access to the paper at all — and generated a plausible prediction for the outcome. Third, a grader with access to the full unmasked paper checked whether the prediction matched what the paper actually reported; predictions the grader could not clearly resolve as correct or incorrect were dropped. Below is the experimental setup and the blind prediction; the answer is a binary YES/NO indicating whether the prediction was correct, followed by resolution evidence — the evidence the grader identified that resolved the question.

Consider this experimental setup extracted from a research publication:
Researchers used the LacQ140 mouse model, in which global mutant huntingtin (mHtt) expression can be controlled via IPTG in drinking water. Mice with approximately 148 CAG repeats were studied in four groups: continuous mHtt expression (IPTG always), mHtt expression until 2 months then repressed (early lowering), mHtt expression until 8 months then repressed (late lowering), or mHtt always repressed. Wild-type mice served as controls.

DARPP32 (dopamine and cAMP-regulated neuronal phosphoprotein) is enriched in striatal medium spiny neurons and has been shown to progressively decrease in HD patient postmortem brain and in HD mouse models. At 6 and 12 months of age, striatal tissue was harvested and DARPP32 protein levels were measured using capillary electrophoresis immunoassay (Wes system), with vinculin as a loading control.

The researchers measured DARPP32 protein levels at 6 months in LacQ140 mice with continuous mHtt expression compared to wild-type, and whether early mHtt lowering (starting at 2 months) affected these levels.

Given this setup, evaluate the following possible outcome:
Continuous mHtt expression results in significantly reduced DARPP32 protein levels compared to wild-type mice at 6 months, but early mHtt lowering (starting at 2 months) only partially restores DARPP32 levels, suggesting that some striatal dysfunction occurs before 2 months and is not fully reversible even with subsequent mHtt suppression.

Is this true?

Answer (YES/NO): NO